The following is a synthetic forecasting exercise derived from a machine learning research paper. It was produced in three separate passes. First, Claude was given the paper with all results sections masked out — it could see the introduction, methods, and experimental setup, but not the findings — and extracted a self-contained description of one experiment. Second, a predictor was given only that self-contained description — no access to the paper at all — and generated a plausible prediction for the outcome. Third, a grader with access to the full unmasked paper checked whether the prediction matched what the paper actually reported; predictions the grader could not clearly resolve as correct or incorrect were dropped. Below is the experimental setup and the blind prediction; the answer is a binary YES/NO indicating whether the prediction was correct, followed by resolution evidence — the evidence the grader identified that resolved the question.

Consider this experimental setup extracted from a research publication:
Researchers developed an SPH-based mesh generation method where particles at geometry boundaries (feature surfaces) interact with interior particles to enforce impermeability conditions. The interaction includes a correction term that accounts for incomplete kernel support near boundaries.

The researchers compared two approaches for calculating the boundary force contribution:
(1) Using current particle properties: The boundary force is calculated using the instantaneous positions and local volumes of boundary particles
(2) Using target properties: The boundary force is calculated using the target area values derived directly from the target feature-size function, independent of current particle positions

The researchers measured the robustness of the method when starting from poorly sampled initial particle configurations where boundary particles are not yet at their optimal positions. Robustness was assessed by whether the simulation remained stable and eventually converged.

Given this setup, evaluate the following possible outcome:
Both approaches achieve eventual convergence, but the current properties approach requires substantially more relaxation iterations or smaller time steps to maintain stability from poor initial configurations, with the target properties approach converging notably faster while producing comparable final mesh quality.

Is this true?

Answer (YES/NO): NO